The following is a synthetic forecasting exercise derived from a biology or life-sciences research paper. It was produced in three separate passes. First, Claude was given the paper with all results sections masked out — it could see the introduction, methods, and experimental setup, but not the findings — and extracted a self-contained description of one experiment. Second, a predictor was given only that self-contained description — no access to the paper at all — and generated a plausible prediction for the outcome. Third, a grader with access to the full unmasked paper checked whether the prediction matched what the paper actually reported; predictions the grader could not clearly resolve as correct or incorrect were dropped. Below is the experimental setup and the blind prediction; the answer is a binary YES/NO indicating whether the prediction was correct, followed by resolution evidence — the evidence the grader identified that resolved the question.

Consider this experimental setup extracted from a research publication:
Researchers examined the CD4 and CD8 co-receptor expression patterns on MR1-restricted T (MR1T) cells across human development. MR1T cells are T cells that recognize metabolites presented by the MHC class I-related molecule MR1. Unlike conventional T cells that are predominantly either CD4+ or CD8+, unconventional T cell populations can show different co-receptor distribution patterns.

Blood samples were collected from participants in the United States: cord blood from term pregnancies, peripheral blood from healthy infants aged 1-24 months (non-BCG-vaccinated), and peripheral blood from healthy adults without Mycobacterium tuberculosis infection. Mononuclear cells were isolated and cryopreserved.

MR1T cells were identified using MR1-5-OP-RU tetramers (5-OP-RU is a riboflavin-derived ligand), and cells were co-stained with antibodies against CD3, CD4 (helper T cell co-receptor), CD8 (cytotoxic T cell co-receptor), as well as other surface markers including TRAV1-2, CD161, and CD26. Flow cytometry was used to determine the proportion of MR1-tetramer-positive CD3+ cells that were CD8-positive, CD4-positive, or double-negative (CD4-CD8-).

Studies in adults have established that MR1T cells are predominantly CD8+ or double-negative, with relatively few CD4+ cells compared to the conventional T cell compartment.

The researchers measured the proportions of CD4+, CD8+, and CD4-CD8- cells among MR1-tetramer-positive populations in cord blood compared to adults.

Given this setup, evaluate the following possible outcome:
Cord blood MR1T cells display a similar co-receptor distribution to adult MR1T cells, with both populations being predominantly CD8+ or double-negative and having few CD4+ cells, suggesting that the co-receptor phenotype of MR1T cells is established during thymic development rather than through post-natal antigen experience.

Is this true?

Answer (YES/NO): NO